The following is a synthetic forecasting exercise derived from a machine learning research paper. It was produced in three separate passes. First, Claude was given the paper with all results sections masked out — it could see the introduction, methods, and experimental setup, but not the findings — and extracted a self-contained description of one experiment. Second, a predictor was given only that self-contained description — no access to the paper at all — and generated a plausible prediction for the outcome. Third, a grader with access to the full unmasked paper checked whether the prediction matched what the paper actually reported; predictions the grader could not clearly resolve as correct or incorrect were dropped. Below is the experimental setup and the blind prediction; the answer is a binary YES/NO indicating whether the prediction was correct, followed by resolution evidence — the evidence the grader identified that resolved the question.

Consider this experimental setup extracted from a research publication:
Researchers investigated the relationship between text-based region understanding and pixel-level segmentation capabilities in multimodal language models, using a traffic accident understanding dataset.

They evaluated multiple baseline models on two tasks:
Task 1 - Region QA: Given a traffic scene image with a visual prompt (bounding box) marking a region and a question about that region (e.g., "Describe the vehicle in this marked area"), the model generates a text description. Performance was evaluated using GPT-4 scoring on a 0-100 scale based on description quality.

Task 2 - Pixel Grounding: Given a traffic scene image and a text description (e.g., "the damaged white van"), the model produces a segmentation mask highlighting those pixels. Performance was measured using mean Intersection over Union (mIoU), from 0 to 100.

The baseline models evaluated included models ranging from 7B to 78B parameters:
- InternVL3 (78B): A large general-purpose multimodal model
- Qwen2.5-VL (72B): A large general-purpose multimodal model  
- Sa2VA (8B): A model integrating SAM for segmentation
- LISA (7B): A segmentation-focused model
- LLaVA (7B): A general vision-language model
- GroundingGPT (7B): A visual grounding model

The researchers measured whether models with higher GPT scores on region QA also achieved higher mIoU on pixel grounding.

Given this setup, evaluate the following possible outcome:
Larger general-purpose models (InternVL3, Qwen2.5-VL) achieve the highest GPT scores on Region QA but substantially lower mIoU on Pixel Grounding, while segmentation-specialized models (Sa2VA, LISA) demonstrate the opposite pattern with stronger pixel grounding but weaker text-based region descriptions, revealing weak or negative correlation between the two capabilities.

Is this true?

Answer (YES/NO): NO